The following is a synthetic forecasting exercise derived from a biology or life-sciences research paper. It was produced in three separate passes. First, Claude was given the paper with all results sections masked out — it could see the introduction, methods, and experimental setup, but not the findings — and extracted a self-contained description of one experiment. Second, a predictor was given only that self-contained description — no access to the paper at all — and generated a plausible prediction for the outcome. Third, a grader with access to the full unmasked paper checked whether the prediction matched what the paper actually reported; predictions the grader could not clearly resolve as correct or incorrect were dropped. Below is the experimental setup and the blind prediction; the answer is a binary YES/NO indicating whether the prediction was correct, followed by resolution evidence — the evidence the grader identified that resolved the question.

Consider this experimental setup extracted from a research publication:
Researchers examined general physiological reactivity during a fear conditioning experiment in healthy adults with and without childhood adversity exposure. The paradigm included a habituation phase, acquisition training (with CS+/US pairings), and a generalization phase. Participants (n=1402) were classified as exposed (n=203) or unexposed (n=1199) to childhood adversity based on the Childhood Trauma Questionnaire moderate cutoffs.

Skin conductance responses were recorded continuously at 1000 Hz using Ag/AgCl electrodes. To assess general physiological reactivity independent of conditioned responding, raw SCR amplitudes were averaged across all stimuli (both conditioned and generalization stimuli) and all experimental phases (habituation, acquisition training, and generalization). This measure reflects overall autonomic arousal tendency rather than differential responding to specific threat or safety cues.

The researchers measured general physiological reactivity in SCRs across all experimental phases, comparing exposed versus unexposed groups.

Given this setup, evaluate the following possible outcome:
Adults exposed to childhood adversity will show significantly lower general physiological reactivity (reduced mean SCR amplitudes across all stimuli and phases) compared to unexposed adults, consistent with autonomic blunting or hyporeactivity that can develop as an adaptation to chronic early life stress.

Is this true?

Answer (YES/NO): YES